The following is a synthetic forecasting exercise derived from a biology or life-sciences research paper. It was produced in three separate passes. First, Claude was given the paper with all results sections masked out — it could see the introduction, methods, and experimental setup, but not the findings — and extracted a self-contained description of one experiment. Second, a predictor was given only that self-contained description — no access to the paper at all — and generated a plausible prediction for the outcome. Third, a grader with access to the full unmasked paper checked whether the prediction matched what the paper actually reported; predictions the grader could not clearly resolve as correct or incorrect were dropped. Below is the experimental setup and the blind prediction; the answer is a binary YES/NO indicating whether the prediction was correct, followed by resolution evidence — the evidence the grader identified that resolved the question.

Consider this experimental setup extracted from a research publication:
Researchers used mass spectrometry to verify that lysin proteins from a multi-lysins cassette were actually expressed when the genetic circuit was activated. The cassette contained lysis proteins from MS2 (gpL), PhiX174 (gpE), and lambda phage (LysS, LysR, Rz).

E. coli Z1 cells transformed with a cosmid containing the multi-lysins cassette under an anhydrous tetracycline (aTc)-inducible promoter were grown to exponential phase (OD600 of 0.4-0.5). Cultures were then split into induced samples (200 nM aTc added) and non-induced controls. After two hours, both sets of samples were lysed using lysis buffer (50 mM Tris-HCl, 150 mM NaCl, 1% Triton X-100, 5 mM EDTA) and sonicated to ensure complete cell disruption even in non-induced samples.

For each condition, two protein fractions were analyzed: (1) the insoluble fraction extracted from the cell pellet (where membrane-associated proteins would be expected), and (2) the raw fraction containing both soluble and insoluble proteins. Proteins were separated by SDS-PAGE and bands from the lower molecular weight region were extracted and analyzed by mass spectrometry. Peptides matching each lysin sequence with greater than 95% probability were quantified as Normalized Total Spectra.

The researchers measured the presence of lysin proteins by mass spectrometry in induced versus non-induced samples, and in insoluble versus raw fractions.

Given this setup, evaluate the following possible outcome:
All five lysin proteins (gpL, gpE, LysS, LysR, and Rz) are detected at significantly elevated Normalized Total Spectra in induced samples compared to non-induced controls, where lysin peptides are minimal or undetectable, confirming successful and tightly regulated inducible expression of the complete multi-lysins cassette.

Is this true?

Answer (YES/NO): NO